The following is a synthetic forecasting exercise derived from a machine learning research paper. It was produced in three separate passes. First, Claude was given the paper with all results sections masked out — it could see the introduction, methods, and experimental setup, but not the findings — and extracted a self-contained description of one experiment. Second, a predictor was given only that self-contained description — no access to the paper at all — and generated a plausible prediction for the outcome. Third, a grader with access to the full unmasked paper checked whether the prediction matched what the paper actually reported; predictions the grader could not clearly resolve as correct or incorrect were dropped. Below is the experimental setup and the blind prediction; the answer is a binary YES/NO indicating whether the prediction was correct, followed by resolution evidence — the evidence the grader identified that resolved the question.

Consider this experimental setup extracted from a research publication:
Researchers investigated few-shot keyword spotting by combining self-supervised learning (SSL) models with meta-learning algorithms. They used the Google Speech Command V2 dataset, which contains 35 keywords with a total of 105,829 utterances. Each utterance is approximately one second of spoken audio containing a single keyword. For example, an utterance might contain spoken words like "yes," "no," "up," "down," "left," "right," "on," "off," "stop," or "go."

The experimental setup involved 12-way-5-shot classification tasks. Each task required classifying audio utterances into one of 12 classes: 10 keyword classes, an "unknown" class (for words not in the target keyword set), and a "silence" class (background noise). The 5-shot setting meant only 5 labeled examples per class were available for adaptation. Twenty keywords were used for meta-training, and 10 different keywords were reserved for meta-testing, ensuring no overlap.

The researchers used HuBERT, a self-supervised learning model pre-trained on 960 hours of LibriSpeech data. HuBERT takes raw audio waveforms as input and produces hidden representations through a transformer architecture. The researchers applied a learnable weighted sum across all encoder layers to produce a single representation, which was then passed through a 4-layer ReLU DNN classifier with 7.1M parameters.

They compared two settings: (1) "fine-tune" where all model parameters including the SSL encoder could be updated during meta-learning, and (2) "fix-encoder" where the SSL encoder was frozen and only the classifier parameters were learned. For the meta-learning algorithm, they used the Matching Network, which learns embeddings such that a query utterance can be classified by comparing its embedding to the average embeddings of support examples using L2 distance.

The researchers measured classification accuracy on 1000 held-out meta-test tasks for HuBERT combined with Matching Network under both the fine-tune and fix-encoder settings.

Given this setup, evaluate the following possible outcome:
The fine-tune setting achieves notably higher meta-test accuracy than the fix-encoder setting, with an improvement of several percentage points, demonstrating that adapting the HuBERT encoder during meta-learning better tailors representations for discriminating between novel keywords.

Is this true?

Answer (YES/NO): NO